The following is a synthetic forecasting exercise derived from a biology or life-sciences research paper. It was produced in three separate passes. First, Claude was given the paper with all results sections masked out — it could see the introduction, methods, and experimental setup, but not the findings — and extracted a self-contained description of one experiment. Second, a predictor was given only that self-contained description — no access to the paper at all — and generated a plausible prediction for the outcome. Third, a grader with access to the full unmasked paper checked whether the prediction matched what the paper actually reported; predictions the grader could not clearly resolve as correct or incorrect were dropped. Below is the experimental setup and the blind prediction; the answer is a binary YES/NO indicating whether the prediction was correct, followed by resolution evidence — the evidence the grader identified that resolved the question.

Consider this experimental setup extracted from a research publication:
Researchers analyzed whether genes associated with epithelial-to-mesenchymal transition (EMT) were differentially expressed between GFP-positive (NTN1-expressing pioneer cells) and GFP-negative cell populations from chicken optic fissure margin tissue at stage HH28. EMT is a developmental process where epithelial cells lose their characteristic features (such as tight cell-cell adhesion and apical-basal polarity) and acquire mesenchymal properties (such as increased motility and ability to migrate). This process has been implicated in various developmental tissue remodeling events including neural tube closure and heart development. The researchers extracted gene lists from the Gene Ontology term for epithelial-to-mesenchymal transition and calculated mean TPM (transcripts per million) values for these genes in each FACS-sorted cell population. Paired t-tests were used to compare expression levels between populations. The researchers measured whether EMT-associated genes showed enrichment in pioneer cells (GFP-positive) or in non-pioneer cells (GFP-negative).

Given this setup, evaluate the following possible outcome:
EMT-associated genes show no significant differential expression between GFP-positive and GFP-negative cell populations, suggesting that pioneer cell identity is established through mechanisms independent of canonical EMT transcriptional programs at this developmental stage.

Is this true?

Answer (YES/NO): NO